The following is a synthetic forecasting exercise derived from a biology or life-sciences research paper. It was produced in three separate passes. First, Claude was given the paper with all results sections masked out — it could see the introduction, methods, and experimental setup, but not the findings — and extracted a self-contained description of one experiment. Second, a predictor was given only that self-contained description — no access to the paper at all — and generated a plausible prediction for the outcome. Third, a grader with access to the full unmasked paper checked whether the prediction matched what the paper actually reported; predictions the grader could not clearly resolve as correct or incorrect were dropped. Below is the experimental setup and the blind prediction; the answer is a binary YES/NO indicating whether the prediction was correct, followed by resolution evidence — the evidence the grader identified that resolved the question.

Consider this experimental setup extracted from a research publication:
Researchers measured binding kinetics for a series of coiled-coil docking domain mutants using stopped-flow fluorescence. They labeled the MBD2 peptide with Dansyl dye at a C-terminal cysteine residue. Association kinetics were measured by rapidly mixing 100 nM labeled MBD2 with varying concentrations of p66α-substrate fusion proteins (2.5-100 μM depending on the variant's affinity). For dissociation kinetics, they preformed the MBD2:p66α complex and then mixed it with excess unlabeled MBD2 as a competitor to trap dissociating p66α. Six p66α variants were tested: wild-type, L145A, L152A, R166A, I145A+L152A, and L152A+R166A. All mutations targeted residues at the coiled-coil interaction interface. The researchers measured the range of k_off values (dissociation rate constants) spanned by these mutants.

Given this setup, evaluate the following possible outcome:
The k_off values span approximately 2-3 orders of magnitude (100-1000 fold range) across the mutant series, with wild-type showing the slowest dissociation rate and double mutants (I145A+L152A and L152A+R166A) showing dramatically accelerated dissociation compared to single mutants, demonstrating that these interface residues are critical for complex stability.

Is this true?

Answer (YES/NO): YES